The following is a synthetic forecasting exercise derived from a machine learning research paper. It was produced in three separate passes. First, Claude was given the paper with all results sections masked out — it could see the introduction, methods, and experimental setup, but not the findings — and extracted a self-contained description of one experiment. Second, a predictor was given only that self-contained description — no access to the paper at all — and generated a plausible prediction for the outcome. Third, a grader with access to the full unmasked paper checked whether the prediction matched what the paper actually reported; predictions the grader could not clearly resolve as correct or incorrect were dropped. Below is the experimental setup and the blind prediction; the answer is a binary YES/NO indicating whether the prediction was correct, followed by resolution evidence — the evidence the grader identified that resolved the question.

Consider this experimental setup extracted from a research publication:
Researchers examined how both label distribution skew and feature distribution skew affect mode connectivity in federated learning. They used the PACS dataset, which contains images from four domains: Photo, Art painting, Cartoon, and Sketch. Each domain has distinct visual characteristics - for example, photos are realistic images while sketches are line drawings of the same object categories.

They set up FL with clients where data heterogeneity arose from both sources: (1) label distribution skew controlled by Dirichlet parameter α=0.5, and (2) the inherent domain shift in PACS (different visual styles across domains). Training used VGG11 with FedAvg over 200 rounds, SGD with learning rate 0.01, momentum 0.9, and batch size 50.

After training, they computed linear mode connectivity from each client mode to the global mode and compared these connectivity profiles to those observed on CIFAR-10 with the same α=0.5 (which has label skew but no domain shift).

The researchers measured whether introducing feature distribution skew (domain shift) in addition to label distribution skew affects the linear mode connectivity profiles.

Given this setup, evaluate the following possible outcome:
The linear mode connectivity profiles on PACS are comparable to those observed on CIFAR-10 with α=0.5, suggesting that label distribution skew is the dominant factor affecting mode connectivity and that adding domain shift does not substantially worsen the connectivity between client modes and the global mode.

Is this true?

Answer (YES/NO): NO